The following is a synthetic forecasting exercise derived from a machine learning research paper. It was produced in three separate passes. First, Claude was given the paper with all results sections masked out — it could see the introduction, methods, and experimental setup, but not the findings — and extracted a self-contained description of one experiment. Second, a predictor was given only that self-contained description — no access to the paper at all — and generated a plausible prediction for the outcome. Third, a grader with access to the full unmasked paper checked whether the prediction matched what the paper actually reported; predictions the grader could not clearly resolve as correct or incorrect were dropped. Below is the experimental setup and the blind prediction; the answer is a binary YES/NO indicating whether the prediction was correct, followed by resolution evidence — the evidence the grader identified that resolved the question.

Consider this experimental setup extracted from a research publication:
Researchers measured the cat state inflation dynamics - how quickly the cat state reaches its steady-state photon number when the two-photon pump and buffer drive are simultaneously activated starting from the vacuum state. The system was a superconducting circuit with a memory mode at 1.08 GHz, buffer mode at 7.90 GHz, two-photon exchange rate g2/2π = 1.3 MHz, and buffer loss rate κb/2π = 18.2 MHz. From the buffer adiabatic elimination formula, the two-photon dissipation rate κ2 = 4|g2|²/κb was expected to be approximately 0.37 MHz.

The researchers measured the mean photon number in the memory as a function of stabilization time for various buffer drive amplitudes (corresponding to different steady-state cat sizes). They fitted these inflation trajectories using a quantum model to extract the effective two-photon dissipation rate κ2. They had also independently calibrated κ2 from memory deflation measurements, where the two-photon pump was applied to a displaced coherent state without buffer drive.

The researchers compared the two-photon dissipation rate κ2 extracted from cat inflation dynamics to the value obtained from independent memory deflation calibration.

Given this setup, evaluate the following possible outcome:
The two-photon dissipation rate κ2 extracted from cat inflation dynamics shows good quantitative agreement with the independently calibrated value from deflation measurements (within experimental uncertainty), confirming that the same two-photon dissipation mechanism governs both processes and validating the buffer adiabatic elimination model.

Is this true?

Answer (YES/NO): NO